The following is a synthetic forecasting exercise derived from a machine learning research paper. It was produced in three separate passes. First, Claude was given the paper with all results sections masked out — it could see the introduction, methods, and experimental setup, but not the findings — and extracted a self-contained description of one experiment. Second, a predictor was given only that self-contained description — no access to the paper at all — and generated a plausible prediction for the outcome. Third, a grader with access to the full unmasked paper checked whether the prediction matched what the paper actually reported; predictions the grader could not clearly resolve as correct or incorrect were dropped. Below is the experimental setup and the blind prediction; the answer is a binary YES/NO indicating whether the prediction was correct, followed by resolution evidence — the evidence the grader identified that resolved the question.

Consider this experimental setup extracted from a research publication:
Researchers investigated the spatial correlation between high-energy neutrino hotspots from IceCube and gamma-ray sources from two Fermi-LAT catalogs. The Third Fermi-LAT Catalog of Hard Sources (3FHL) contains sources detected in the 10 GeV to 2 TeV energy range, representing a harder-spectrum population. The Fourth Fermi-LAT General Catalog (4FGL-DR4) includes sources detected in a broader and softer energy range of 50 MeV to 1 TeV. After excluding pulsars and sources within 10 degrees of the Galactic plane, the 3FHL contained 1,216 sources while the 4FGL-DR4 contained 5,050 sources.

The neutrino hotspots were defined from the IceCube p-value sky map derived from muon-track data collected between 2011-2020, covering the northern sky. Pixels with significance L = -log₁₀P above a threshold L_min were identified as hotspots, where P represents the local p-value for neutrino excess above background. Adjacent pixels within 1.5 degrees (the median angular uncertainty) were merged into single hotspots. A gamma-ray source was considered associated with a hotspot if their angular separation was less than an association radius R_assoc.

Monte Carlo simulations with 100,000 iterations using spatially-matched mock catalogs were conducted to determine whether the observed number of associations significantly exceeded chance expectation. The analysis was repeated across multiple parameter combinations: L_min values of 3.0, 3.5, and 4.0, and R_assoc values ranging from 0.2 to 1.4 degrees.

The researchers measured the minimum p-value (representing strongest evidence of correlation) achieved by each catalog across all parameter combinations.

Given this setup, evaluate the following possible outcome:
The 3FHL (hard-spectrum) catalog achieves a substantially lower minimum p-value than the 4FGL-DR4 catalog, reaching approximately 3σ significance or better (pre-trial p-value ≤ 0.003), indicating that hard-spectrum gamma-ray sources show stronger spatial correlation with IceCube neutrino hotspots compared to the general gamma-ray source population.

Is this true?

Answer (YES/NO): YES